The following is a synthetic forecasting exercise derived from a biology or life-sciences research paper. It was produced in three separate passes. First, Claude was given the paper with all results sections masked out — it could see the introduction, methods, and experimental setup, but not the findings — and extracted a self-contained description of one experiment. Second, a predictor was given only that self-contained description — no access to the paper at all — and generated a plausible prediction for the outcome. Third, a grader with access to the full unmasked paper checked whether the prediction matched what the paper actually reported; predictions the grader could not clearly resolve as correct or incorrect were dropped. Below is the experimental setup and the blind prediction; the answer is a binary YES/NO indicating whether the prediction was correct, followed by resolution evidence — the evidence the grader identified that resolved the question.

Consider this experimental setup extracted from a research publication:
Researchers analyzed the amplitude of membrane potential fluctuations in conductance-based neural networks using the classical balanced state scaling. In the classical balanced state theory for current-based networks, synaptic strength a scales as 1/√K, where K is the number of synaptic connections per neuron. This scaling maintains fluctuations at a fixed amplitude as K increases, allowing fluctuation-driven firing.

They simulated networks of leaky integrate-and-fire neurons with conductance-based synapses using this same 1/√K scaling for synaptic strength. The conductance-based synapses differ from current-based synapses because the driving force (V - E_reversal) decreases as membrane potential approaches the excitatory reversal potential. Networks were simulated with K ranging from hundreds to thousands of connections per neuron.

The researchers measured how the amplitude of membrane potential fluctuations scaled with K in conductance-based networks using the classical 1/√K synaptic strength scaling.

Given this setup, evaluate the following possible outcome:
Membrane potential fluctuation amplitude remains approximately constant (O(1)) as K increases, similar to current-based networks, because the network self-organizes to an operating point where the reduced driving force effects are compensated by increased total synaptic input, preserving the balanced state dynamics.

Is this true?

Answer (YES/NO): NO